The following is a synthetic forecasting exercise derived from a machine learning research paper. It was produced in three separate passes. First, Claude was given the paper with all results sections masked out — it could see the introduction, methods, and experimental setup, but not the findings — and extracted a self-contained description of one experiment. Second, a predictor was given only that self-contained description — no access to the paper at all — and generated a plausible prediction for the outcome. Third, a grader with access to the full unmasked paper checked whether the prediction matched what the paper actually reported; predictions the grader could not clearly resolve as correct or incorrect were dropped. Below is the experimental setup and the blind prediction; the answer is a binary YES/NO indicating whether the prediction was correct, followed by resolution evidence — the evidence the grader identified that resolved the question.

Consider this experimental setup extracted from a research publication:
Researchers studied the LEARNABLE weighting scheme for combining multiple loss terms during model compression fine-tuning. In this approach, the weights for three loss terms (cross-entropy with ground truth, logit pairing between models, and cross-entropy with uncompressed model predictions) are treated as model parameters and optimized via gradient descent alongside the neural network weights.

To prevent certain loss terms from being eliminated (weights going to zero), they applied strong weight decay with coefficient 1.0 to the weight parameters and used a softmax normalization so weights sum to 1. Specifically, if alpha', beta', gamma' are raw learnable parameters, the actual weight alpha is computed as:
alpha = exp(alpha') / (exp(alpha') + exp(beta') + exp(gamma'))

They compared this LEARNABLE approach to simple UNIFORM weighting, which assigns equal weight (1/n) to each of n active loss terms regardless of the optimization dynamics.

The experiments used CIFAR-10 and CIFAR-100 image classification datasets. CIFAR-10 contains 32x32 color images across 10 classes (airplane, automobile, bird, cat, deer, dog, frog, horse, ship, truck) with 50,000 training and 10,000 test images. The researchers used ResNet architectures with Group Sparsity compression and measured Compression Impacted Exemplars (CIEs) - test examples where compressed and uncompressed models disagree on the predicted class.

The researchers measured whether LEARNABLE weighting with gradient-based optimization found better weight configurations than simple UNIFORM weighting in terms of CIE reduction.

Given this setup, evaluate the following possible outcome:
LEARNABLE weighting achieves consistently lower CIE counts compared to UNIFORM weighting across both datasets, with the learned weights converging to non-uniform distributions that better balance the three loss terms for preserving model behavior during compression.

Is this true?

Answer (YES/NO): NO